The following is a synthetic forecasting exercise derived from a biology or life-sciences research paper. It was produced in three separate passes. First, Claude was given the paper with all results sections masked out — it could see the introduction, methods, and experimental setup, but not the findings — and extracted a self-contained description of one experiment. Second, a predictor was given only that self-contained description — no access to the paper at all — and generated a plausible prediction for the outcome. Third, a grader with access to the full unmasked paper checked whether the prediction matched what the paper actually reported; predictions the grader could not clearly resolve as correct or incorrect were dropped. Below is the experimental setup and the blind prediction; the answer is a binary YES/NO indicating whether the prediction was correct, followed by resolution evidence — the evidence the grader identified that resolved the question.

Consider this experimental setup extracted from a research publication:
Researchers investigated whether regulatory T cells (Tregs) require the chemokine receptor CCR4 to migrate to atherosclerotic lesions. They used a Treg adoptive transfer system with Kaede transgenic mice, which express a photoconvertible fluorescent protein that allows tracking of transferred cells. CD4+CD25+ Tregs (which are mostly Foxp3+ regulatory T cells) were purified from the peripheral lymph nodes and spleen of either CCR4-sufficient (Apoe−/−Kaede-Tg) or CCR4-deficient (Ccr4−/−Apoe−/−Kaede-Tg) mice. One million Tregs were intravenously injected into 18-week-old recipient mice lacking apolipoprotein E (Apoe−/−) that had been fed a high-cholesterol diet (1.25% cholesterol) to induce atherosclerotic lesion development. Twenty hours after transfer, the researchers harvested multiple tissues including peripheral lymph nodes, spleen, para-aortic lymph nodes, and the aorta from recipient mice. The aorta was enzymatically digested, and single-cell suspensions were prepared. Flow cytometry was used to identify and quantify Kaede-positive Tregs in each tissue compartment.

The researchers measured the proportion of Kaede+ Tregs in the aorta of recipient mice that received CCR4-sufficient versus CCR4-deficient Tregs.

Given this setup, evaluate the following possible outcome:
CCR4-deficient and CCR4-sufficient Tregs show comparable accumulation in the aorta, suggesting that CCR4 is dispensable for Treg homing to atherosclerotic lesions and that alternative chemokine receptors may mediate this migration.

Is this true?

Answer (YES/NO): NO